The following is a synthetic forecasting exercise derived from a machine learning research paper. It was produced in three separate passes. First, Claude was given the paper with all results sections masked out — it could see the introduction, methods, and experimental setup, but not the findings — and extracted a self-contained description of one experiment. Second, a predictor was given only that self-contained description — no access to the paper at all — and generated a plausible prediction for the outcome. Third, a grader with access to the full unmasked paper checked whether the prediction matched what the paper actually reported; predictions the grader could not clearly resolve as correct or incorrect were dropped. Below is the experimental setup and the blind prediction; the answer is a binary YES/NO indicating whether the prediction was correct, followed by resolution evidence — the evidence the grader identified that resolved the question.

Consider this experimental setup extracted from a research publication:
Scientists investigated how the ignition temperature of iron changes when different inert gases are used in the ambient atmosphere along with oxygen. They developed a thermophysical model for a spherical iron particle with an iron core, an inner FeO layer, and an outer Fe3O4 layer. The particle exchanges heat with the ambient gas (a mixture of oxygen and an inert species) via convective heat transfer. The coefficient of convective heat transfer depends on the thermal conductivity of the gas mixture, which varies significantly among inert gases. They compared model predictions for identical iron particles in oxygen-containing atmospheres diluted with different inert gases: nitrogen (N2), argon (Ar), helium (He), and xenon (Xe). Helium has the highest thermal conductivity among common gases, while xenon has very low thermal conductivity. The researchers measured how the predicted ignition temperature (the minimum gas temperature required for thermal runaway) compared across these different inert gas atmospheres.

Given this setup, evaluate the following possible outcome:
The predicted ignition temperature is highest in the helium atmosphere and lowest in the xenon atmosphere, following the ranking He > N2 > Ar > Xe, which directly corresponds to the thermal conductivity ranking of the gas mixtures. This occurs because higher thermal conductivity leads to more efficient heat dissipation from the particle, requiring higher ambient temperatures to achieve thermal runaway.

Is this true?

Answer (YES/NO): YES